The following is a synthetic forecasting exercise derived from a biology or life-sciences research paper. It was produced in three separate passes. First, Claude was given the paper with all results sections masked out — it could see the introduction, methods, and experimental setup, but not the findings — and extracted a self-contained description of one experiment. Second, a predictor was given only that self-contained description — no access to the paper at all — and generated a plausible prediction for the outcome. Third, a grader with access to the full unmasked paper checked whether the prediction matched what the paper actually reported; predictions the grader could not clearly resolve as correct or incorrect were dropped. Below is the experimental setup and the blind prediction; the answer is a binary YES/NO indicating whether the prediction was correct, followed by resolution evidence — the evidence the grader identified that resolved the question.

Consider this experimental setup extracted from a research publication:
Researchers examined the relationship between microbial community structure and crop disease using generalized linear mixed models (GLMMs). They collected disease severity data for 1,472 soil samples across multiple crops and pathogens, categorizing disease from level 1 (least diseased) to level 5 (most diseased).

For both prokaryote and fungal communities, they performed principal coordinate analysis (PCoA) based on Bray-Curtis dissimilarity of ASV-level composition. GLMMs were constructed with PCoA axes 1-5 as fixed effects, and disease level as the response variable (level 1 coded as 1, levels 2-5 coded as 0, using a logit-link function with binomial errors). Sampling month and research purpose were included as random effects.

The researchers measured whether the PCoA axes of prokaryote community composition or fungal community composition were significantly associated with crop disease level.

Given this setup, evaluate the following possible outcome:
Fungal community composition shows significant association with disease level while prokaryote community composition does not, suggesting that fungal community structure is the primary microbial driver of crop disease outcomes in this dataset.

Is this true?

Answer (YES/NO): NO